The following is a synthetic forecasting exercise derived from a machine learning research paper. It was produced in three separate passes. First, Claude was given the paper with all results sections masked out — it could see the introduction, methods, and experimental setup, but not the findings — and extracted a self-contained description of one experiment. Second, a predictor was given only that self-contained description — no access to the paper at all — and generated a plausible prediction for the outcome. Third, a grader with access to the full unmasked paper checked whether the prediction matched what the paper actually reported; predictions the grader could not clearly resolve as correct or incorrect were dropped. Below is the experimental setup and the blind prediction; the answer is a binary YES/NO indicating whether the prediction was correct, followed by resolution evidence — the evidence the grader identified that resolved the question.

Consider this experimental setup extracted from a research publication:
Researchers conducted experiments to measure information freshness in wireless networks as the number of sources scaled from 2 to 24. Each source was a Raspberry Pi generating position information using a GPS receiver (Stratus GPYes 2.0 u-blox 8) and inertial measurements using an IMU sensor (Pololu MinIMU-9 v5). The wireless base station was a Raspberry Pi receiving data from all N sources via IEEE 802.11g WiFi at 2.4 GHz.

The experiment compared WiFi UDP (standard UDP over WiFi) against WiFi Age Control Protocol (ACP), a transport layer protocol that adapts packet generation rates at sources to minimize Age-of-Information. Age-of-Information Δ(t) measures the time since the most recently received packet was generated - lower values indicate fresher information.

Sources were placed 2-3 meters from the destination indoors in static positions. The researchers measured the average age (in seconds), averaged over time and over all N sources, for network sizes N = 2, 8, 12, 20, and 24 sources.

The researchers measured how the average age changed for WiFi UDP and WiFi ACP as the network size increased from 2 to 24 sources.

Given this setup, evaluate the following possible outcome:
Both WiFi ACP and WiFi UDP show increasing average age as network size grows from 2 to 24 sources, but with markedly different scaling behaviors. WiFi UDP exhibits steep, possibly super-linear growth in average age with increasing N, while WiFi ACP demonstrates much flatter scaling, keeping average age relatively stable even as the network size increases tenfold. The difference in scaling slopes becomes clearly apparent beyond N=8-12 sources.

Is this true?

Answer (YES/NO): NO